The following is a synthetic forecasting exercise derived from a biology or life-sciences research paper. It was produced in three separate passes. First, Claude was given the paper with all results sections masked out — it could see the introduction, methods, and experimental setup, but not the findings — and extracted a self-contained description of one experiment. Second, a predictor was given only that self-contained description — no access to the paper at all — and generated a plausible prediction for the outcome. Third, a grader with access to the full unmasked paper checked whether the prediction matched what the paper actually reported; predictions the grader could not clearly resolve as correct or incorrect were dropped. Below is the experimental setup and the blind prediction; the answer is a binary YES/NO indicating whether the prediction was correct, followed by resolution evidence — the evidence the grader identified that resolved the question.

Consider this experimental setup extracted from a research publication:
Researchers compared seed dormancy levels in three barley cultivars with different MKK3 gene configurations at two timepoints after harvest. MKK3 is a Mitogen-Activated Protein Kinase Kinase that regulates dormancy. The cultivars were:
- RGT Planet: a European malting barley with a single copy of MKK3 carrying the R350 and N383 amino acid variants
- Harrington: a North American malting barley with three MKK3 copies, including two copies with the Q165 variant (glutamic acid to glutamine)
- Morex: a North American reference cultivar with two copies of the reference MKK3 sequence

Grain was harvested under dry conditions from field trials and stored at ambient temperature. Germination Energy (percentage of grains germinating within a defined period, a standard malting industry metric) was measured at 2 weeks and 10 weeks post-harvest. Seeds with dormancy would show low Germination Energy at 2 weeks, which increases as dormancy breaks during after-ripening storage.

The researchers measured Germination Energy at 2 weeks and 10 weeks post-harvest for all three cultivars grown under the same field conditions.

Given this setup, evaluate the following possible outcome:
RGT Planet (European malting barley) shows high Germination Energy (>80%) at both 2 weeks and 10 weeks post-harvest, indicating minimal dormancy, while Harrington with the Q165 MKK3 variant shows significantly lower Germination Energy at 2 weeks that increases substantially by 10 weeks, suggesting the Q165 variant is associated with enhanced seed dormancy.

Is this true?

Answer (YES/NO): NO